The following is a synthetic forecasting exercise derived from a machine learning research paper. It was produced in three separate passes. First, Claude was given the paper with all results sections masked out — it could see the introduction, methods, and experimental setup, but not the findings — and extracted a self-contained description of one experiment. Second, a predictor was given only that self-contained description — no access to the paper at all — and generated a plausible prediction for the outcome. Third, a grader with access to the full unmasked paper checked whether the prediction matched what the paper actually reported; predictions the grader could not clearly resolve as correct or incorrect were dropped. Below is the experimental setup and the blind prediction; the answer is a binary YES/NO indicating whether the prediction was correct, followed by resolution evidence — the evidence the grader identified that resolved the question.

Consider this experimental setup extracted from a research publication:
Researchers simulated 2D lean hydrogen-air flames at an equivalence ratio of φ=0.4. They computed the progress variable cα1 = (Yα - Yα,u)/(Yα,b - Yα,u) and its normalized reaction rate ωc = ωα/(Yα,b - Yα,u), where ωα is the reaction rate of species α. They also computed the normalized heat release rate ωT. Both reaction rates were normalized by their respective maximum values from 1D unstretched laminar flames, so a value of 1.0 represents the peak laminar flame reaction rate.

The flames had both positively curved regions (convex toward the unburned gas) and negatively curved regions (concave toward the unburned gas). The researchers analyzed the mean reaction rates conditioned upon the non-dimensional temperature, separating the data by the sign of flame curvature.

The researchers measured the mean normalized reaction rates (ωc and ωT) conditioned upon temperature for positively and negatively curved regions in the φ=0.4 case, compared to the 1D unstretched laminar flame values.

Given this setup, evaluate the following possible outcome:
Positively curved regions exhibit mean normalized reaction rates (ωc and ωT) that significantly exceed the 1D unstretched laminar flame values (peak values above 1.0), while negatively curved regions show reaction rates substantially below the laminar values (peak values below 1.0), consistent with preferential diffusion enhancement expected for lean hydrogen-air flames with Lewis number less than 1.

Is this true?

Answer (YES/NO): YES